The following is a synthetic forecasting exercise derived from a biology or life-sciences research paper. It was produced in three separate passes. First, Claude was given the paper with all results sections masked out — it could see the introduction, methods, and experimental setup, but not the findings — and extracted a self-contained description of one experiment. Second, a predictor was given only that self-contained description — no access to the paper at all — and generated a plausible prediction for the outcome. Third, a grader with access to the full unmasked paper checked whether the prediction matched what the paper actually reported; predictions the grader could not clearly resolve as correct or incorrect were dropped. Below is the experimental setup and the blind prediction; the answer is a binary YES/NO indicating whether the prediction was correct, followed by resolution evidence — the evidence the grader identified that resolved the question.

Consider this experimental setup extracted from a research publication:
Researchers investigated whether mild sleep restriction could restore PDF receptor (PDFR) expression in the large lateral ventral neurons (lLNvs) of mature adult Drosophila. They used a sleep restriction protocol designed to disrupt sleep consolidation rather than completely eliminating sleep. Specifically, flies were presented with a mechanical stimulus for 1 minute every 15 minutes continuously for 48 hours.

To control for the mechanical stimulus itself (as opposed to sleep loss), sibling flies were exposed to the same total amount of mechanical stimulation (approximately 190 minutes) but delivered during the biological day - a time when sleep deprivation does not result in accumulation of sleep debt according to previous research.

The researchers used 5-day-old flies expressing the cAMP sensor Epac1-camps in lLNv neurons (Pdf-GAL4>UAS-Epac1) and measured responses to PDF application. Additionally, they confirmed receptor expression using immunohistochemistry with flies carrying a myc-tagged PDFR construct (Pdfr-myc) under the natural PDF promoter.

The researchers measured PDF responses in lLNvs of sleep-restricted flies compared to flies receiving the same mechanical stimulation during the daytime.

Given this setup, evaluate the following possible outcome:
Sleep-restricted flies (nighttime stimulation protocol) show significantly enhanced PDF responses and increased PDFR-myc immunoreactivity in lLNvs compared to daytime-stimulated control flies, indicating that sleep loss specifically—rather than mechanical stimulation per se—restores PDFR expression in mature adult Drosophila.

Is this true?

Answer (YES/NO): YES